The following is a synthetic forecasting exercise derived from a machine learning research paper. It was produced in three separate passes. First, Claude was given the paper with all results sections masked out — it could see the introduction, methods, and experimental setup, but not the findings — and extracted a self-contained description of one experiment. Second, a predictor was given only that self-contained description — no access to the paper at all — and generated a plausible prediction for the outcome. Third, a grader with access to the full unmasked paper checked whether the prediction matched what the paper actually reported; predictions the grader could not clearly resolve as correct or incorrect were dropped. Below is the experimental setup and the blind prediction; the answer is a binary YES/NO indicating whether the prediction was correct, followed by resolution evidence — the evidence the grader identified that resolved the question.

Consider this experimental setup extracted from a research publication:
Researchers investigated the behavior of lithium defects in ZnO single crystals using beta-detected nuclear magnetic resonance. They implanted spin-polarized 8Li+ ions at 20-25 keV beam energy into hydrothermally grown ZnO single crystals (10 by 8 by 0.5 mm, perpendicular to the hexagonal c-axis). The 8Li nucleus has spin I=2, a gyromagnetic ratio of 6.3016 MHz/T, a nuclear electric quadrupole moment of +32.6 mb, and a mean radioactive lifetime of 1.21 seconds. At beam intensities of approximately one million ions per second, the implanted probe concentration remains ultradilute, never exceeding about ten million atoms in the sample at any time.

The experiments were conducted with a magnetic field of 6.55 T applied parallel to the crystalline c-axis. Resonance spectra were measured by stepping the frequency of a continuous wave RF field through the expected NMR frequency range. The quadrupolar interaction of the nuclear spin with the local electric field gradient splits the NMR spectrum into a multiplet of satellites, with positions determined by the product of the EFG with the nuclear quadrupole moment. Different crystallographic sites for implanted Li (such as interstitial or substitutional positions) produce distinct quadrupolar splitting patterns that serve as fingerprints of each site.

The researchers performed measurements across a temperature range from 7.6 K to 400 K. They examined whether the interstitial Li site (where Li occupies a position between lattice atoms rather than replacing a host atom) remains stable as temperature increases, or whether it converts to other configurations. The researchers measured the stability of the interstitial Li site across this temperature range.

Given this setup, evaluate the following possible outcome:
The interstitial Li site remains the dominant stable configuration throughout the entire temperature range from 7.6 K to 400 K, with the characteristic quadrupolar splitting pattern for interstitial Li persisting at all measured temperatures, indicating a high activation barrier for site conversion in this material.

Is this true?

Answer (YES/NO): YES